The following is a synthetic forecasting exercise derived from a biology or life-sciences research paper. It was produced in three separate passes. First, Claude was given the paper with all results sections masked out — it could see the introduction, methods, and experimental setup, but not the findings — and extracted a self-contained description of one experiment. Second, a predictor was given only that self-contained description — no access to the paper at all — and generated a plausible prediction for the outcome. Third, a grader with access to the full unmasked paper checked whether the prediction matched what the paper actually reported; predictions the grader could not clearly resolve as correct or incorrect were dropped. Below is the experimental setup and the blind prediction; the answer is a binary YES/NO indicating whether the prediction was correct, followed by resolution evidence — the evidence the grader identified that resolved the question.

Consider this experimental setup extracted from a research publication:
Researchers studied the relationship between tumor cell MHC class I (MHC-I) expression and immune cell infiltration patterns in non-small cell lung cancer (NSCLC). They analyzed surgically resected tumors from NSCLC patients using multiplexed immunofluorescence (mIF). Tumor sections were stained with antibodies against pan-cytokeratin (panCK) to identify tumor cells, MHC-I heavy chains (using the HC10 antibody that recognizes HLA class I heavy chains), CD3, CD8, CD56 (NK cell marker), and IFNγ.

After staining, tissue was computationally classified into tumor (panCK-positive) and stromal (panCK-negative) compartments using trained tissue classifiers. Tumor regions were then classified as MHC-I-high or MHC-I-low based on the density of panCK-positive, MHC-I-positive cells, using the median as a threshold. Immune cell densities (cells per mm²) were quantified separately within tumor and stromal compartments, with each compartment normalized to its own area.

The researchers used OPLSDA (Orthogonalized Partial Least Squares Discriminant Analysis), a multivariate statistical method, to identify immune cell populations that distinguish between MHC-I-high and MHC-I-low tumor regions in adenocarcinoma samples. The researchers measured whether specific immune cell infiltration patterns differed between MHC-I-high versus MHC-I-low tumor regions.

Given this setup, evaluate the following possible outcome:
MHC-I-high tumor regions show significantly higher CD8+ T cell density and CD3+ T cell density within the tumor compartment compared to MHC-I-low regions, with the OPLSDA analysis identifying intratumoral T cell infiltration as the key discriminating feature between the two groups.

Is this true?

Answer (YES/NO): NO